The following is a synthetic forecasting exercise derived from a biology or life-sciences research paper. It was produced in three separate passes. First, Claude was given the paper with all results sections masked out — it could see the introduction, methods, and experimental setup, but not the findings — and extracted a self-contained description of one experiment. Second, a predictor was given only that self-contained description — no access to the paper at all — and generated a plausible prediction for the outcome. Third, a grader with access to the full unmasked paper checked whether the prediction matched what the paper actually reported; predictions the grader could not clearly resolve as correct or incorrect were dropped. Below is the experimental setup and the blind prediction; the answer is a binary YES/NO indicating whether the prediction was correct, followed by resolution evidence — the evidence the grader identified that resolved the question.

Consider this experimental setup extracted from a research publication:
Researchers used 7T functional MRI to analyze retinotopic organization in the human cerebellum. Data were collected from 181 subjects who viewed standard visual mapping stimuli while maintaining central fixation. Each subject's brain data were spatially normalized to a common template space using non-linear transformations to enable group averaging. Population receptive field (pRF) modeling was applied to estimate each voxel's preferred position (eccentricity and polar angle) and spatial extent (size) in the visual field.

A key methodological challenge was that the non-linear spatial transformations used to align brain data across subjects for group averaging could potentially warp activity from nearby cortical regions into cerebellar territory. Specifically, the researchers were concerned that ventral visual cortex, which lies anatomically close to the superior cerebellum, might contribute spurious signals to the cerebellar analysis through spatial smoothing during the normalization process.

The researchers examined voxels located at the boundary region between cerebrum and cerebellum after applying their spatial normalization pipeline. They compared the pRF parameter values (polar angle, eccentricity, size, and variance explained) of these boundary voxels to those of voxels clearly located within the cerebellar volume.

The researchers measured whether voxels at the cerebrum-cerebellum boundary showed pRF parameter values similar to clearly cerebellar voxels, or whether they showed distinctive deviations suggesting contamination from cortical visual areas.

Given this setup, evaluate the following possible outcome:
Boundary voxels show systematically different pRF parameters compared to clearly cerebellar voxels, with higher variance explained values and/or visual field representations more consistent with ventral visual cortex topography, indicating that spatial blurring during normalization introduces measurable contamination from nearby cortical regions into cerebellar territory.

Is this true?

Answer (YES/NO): YES